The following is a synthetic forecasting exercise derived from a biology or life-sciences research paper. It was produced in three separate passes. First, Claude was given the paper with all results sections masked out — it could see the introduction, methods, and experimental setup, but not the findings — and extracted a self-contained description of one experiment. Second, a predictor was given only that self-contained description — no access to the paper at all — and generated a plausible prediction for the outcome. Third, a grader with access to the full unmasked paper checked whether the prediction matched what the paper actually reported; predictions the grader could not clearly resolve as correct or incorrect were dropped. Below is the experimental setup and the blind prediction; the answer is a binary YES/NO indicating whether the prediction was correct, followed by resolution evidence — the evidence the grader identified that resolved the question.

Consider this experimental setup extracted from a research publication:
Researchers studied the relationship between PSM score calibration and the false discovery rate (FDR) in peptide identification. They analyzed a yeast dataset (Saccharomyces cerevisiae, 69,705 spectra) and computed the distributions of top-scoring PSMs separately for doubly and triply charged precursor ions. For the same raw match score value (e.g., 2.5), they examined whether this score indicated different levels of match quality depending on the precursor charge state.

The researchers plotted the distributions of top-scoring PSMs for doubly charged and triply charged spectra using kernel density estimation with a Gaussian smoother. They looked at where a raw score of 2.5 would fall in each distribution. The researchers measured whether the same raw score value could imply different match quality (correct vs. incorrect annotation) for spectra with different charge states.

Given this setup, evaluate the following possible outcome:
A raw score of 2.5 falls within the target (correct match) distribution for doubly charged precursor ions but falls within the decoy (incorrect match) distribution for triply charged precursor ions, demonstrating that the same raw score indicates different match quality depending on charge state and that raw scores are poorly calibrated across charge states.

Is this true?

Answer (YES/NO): YES